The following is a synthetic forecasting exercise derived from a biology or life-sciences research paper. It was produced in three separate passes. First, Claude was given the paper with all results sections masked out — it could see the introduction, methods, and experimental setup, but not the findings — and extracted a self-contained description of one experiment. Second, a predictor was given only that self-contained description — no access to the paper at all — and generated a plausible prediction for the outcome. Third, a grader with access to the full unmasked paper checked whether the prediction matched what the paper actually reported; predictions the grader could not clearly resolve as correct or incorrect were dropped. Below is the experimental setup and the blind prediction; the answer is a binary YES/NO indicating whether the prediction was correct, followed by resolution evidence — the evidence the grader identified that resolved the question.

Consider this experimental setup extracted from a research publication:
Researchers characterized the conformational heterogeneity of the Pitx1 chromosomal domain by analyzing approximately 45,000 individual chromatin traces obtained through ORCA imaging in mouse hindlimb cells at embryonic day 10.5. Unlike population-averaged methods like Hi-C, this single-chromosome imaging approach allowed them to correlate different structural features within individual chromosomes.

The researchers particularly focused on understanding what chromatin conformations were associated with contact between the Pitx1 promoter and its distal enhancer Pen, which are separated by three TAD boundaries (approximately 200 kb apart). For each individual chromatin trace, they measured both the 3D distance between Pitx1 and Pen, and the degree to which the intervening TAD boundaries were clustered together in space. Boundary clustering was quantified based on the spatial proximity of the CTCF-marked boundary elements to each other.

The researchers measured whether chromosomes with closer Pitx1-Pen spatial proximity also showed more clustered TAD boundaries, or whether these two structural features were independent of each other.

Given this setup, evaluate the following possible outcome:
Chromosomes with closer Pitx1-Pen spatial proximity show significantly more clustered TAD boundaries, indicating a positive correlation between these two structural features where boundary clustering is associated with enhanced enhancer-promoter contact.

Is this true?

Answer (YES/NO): YES